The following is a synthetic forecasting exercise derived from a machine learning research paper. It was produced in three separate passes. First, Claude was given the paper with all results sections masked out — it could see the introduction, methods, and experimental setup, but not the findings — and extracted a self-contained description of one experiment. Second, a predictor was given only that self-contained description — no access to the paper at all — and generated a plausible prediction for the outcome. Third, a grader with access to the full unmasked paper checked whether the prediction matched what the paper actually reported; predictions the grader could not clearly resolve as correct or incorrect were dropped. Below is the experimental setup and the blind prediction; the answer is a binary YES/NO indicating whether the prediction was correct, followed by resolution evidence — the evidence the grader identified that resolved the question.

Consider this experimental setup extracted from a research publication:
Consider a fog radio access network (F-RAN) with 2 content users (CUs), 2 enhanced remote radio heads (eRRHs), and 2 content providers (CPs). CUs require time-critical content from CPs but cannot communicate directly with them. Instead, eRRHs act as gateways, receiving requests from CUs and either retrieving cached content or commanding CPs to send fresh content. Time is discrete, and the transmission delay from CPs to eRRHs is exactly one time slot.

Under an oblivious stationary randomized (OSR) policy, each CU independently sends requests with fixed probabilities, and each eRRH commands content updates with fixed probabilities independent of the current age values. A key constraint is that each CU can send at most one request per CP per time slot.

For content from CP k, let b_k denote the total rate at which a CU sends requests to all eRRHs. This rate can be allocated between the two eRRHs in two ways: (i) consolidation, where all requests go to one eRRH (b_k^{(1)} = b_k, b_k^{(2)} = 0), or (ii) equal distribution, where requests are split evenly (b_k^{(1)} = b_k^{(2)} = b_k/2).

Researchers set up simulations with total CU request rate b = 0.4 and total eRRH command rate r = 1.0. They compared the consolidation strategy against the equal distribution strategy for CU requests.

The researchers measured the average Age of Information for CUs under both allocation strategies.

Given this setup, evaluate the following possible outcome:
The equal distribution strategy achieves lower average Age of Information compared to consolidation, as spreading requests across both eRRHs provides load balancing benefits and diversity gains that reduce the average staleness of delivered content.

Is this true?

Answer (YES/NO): NO